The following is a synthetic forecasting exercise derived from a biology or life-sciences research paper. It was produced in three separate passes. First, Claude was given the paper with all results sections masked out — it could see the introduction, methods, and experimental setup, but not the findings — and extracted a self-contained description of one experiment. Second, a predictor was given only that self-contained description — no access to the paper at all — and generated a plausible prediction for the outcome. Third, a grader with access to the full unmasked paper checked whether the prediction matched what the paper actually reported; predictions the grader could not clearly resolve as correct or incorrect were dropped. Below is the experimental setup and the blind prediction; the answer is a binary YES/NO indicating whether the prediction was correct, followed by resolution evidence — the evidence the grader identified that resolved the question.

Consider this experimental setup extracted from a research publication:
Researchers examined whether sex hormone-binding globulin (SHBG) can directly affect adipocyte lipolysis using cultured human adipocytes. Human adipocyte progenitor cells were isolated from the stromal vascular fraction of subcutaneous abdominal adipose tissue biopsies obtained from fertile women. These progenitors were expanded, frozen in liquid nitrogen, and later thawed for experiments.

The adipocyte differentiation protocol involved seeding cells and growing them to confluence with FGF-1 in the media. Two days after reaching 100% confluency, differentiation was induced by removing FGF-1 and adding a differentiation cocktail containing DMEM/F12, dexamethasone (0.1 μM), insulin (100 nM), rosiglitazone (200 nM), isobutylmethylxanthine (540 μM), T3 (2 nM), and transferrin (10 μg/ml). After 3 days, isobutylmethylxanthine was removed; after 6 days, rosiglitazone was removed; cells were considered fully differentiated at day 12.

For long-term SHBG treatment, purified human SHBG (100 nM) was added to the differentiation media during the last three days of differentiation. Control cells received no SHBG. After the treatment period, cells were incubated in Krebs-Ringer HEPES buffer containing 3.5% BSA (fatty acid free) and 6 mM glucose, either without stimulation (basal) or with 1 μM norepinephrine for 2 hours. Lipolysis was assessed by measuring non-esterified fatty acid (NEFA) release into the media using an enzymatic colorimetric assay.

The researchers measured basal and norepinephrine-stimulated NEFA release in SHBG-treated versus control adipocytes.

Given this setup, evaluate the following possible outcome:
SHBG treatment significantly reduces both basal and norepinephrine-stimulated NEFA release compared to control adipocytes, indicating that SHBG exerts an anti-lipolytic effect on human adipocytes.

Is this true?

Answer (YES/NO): NO